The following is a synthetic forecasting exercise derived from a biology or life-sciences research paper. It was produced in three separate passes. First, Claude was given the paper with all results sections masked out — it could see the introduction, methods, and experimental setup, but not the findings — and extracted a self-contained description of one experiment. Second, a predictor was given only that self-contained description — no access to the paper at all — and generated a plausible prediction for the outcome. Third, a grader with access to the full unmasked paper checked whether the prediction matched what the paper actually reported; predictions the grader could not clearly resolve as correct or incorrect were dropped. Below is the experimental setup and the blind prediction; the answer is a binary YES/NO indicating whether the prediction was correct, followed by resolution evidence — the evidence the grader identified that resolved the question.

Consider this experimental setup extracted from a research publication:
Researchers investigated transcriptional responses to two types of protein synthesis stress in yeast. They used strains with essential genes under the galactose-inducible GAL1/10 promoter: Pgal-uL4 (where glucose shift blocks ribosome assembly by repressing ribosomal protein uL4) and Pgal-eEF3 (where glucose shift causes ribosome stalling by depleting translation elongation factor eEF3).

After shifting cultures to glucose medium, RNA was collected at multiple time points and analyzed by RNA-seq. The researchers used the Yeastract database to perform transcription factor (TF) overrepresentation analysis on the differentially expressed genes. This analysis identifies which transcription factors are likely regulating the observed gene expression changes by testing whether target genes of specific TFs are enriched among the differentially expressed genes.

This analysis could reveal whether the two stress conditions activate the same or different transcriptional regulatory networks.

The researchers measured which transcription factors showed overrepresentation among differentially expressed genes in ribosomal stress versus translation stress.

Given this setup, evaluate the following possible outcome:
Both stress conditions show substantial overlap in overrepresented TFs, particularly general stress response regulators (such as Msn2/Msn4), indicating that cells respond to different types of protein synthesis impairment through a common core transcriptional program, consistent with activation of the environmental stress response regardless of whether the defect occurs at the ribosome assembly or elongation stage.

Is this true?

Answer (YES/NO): NO